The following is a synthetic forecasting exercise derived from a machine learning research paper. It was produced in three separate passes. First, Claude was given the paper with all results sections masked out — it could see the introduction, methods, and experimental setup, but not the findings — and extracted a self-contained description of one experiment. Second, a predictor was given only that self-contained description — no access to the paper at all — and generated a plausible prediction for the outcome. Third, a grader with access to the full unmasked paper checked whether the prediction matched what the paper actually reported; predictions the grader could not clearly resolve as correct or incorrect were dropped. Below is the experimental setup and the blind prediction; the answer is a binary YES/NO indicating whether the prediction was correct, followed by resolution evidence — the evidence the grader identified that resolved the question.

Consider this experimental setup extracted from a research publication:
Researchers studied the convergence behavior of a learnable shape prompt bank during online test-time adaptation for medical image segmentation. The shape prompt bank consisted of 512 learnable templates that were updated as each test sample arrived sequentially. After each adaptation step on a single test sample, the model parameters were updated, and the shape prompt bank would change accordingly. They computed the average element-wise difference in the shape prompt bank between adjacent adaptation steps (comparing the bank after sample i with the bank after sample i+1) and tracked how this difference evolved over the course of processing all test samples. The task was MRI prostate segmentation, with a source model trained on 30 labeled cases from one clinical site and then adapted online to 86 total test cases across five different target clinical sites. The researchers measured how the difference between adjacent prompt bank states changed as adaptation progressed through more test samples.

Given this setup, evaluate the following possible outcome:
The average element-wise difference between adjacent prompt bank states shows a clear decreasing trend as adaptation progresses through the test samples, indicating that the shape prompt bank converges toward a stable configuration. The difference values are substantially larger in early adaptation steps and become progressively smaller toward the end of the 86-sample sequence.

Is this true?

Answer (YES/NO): YES